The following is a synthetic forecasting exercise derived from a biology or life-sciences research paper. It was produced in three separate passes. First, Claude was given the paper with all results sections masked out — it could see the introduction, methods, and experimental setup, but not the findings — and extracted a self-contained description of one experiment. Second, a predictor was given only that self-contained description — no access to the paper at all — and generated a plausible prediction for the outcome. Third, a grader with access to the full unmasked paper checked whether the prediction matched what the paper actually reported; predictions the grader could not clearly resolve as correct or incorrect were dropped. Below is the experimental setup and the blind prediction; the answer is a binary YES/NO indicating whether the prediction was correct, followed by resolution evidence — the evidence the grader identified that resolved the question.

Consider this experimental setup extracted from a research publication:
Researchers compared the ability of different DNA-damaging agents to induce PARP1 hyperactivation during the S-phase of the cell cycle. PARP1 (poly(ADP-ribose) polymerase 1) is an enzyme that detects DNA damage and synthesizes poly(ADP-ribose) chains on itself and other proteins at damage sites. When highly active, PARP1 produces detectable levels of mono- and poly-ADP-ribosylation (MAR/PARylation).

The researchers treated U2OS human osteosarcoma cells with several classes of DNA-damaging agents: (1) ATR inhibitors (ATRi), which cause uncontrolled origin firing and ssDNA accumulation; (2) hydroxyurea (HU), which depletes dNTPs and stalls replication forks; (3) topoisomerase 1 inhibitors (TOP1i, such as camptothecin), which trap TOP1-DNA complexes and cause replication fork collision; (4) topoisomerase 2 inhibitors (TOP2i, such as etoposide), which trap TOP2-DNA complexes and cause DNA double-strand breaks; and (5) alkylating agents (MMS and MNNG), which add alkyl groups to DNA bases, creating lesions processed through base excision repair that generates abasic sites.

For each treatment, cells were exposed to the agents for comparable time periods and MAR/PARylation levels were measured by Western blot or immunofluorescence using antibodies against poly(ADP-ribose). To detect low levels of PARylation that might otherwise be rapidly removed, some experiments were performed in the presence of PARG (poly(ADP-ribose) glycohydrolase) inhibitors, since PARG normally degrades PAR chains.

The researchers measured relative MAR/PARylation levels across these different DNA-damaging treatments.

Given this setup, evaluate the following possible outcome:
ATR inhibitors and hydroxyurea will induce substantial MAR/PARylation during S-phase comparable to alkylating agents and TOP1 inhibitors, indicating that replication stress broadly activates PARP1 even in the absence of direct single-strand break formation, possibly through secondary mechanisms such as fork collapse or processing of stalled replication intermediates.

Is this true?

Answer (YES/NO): NO